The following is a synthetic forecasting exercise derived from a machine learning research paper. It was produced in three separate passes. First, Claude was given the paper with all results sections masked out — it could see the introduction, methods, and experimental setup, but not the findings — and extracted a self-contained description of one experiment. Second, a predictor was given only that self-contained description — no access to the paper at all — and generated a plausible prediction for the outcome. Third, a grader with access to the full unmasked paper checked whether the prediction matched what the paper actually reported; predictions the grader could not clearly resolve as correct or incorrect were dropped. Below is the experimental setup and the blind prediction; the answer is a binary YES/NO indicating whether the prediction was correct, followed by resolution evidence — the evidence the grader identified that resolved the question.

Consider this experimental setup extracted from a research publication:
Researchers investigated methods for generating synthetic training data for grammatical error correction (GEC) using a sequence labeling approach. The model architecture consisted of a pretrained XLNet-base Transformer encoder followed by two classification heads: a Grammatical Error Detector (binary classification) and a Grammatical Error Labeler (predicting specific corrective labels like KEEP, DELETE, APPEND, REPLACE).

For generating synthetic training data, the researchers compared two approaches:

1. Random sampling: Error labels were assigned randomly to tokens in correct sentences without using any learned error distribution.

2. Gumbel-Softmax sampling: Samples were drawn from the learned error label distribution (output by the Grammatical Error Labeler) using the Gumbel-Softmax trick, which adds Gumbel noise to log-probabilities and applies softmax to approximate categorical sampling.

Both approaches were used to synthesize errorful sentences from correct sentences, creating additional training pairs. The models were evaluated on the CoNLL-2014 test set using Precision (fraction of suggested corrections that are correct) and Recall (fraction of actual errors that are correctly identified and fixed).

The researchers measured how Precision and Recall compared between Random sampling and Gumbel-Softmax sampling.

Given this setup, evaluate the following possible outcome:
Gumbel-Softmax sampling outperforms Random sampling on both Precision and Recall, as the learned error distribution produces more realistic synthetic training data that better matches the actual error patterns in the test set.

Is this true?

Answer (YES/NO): NO